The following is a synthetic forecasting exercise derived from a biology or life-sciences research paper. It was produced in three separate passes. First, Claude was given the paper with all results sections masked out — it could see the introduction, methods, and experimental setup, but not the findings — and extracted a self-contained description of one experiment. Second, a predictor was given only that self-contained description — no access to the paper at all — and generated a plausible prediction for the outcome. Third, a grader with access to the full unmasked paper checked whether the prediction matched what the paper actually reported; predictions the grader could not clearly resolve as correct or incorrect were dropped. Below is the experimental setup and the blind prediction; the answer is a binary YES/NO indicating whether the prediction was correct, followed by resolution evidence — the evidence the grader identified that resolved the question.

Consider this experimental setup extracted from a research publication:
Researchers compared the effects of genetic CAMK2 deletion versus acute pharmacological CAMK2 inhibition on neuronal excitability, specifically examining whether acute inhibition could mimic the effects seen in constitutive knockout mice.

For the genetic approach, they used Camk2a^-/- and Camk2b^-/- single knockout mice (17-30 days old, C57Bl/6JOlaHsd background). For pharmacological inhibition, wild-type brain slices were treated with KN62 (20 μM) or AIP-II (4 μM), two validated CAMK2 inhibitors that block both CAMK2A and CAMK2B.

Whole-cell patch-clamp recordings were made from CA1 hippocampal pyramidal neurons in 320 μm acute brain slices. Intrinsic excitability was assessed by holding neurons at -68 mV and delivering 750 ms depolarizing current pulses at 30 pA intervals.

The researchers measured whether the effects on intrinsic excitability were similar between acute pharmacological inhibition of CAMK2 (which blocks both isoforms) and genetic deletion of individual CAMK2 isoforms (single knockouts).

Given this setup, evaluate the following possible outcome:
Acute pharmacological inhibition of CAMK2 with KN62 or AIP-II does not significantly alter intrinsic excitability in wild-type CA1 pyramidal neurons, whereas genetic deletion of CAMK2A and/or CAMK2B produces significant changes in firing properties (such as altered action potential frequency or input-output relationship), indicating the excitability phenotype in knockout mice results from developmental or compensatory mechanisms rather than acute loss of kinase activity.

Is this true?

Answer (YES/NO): NO